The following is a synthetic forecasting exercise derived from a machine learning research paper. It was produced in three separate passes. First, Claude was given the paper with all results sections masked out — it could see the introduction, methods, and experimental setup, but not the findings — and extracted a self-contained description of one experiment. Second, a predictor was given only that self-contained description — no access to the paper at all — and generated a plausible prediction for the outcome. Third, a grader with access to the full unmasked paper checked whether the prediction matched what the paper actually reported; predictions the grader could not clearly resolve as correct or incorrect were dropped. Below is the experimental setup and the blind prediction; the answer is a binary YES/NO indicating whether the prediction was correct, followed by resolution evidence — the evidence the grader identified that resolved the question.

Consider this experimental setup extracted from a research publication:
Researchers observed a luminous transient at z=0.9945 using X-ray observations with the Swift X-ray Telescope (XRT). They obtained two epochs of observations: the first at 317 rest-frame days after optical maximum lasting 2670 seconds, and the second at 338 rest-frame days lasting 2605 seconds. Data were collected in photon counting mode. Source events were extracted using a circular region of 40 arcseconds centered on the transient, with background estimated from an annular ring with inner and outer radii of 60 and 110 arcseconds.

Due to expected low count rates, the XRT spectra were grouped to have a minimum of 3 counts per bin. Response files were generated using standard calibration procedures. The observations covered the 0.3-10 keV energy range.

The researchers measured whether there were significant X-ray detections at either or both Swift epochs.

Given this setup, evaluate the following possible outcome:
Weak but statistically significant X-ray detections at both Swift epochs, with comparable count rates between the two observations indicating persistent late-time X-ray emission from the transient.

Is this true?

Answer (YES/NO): NO